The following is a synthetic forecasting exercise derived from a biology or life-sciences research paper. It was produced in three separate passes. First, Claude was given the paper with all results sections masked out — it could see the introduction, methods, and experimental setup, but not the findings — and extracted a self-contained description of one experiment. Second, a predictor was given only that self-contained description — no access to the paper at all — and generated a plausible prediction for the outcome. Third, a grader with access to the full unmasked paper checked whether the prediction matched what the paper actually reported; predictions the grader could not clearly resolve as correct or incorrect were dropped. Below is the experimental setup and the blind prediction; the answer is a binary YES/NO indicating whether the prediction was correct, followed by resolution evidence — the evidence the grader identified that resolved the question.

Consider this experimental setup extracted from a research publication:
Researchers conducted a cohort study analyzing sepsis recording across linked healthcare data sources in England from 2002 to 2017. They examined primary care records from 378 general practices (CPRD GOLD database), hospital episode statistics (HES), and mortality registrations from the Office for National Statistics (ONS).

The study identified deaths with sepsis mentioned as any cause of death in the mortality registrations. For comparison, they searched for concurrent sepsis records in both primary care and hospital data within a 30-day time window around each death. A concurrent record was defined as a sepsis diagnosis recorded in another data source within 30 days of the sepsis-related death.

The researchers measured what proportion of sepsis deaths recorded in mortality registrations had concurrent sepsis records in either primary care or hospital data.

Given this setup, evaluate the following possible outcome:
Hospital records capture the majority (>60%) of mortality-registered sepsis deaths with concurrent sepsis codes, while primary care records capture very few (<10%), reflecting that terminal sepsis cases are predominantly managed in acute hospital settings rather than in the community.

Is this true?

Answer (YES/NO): NO